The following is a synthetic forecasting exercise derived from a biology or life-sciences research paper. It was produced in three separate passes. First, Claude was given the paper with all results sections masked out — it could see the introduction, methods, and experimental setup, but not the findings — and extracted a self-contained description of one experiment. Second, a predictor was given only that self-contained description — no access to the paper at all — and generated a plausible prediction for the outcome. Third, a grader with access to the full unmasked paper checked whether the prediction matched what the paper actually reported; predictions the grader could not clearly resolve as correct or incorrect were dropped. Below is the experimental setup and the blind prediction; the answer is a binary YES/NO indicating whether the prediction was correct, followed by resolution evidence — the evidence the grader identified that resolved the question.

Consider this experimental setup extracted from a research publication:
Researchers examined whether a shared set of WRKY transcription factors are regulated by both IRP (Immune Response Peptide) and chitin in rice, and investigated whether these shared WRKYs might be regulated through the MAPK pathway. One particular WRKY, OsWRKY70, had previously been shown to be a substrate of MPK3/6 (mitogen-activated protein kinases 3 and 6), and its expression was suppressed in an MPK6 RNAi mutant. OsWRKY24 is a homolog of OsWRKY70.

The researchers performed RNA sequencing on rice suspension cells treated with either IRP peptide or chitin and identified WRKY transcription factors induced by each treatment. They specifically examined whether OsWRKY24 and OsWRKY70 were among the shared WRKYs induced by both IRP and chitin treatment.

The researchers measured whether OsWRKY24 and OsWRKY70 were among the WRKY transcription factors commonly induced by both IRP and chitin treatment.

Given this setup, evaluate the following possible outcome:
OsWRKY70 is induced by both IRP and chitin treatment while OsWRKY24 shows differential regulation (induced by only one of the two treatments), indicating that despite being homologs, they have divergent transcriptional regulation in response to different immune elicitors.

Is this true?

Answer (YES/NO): NO